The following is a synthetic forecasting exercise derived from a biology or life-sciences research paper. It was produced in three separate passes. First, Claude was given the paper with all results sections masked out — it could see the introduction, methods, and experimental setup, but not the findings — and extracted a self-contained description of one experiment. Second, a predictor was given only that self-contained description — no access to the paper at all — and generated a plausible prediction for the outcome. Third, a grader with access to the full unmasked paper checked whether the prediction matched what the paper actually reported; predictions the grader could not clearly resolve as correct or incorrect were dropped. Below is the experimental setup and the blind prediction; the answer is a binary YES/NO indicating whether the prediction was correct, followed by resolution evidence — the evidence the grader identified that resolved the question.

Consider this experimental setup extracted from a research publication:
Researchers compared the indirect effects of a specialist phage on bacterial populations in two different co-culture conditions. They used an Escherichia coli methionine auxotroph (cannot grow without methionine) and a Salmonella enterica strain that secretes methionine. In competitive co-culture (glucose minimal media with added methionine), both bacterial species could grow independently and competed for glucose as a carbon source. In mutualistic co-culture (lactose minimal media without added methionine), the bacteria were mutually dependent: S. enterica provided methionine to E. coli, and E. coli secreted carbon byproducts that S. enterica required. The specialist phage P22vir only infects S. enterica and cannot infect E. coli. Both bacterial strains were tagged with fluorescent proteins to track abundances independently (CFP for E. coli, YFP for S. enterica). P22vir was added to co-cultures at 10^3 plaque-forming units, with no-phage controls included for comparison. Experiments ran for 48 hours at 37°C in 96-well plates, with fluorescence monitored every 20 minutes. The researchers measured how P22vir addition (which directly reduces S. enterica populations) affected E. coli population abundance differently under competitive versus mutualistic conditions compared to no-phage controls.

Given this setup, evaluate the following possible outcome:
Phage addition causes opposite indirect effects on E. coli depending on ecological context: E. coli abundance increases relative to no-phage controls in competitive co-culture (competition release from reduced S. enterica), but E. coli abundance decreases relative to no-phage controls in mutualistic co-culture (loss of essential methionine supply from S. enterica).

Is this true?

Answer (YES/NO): YES